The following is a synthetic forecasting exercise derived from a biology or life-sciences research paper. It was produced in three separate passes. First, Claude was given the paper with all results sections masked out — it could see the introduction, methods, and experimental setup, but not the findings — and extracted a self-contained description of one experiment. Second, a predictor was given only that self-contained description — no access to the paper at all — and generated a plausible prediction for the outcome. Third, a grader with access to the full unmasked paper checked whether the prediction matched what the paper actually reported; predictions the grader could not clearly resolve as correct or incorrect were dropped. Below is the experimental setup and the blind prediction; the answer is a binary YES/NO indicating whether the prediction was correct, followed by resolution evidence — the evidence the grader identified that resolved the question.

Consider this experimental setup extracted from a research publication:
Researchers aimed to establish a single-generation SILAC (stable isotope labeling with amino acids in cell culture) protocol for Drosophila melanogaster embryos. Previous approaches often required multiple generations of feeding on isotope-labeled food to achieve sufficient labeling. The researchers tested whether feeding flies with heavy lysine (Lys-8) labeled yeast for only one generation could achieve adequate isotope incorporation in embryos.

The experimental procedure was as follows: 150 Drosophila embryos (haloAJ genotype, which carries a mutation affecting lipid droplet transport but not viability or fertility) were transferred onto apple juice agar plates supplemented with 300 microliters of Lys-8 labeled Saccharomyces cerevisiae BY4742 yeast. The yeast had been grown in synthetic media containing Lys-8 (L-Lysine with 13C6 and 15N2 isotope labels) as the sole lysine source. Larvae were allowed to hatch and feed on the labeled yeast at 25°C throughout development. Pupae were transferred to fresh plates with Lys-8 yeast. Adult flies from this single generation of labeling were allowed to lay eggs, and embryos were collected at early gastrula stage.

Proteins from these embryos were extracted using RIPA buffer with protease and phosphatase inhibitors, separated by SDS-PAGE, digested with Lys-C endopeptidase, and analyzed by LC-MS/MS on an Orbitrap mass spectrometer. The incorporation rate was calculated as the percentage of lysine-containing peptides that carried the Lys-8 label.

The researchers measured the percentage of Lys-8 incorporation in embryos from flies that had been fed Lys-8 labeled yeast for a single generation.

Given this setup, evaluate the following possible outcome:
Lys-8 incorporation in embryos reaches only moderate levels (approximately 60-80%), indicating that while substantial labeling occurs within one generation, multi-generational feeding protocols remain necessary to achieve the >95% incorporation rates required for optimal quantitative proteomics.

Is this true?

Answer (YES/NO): NO